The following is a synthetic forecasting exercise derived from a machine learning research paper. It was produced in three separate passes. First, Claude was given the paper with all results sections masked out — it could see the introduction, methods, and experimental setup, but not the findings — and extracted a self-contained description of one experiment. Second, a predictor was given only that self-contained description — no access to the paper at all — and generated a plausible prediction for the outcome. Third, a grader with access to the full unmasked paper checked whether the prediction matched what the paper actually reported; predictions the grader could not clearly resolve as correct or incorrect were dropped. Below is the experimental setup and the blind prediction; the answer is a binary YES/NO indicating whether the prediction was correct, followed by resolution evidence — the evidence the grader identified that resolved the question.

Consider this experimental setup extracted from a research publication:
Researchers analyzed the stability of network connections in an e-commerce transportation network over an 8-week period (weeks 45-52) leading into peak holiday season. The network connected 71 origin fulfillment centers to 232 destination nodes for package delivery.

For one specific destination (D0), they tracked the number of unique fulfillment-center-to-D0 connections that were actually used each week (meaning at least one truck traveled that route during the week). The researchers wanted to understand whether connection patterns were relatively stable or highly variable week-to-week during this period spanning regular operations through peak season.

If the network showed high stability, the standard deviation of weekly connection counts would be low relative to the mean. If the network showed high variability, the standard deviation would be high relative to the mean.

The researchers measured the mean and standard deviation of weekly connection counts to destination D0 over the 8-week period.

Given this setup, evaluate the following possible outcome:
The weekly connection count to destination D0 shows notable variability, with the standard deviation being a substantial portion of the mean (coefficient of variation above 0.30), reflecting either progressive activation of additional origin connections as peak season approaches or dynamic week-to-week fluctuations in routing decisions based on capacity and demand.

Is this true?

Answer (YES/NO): NO